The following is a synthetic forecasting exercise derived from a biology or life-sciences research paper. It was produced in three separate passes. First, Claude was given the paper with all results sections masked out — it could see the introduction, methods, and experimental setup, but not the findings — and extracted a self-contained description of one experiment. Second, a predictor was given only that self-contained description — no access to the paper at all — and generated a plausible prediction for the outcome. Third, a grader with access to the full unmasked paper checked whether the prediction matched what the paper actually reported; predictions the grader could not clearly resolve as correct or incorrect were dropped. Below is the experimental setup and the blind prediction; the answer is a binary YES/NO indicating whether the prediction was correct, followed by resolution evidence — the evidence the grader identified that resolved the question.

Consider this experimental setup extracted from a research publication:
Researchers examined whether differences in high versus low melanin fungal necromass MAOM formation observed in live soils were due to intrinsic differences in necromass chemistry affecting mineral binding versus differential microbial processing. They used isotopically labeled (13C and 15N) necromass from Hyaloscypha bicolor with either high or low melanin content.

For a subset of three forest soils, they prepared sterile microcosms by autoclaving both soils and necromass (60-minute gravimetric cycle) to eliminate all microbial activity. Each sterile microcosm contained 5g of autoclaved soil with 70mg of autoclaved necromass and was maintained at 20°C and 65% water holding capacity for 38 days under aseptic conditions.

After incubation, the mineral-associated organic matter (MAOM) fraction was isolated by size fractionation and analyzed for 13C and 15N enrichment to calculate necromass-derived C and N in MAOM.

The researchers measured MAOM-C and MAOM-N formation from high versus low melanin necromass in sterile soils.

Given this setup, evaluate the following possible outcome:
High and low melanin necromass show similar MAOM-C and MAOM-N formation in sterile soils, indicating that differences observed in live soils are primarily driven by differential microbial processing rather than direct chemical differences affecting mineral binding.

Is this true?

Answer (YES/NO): YES